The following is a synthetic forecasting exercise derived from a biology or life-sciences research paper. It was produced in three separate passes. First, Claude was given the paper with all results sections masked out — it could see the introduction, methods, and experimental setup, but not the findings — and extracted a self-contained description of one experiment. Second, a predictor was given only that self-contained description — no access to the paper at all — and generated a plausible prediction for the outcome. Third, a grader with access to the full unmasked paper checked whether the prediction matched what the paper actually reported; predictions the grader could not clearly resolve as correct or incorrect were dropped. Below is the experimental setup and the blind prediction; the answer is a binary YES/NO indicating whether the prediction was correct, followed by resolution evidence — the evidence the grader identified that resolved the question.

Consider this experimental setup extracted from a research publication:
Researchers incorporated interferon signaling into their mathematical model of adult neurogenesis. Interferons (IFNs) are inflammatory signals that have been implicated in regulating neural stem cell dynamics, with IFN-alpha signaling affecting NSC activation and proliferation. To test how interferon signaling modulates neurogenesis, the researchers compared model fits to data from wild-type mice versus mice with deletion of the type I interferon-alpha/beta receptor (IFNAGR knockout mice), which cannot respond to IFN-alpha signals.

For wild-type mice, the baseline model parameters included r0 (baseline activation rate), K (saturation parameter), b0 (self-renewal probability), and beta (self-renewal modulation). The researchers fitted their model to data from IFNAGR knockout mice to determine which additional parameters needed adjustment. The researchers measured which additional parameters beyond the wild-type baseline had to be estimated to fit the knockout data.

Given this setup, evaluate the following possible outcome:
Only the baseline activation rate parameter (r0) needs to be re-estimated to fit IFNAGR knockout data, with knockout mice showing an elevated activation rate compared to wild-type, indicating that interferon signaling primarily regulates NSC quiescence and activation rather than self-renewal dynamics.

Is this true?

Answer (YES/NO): NO